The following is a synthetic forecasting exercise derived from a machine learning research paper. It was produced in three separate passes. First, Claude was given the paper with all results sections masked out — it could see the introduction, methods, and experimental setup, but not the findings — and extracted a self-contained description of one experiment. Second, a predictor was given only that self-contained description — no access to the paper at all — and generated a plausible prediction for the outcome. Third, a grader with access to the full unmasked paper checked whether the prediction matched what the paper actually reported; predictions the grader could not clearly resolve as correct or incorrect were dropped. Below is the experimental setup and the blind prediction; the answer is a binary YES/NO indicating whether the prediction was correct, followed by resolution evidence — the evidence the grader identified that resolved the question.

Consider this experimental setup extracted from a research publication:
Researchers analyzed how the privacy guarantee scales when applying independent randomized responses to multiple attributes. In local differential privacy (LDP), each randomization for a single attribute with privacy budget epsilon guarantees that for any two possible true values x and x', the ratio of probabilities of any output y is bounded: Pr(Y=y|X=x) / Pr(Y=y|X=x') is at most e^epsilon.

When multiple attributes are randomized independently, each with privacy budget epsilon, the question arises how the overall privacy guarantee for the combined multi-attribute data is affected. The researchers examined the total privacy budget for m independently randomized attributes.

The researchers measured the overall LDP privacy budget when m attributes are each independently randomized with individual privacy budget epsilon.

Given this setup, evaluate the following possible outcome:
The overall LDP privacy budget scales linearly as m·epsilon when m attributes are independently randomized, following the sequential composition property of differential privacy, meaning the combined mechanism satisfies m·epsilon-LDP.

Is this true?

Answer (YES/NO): YES